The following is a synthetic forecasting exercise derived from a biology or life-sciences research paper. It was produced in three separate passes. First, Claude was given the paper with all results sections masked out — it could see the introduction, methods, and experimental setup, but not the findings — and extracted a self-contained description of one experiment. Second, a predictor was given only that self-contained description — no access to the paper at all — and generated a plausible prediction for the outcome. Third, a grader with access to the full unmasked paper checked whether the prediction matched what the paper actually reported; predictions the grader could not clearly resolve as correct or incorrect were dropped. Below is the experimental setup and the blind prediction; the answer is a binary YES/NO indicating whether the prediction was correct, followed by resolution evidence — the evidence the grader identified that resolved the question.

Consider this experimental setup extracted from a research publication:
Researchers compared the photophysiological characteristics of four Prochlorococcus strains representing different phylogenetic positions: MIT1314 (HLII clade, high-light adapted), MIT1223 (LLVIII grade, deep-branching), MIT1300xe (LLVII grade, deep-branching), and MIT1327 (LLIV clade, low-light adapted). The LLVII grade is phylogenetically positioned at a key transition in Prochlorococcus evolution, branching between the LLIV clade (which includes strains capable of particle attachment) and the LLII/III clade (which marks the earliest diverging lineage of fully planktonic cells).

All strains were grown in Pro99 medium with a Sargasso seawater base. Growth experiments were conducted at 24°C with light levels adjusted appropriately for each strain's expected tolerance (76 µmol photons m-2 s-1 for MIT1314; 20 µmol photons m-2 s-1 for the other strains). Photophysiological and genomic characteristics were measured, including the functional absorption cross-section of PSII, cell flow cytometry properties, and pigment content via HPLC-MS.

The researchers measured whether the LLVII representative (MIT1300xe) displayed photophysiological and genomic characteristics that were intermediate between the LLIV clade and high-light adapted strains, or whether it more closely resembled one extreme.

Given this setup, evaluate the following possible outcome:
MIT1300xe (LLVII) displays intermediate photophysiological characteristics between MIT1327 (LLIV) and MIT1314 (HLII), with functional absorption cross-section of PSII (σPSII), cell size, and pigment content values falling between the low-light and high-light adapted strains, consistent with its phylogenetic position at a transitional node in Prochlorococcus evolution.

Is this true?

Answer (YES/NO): YES